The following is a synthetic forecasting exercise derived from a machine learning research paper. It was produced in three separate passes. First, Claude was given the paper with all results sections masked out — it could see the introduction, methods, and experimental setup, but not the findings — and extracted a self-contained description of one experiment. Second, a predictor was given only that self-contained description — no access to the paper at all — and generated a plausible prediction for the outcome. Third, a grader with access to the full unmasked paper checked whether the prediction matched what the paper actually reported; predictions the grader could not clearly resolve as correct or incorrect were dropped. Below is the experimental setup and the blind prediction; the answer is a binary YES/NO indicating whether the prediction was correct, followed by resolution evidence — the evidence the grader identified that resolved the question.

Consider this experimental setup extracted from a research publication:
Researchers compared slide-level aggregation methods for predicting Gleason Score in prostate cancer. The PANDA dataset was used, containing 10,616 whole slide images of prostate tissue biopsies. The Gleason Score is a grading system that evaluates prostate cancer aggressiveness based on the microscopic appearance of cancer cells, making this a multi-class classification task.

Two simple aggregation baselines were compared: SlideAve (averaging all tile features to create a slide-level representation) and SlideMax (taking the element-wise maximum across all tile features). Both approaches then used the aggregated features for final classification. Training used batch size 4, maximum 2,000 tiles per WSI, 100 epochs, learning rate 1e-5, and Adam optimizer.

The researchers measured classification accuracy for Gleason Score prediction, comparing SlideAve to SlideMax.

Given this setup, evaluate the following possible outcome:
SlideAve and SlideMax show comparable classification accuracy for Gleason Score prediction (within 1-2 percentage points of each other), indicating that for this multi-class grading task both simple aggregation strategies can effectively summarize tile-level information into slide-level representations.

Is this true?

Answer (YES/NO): NO